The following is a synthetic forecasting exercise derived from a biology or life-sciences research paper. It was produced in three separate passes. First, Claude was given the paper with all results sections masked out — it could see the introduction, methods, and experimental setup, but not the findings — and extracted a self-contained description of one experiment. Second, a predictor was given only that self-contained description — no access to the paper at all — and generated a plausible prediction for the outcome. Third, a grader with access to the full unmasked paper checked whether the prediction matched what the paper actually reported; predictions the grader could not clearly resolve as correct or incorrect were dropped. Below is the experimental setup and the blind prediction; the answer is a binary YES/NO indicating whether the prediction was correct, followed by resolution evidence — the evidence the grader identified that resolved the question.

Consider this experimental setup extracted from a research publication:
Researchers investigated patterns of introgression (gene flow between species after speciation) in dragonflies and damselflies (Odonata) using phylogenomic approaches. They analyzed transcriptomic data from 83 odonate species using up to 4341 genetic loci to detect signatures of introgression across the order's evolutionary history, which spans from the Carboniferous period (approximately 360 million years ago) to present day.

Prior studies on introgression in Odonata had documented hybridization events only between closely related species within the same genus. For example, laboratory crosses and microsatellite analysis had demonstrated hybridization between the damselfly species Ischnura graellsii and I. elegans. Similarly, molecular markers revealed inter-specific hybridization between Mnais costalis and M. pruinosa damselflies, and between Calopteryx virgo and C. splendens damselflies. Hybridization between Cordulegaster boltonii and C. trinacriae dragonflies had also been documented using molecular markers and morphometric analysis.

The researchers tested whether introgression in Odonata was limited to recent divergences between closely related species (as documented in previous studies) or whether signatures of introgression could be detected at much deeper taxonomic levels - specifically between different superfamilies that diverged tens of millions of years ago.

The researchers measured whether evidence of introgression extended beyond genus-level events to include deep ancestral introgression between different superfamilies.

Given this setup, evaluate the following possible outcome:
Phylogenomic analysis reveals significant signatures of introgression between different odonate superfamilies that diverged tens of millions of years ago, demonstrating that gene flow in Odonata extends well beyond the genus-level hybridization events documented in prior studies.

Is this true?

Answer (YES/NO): YES